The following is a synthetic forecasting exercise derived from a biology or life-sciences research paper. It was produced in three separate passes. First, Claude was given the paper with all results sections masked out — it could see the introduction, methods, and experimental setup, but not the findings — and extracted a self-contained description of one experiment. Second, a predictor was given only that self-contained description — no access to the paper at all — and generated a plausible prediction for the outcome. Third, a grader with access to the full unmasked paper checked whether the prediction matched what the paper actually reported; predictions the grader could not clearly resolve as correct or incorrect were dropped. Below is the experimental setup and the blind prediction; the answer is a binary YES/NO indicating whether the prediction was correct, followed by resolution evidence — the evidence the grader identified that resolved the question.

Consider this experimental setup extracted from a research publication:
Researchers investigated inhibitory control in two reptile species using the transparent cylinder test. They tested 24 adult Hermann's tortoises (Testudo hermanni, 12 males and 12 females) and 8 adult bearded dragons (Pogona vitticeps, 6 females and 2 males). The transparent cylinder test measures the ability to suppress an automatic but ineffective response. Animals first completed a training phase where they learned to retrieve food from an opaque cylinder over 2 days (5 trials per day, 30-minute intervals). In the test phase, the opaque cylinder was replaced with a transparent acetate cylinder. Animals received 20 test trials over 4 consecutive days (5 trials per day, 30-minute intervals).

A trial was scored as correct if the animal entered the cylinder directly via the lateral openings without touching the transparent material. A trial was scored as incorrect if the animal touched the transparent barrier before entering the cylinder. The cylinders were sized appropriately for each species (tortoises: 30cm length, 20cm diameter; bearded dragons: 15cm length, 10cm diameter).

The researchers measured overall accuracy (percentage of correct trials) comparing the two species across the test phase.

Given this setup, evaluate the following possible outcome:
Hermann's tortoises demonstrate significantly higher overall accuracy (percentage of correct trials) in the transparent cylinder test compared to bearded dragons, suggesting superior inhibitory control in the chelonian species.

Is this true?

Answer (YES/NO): NO